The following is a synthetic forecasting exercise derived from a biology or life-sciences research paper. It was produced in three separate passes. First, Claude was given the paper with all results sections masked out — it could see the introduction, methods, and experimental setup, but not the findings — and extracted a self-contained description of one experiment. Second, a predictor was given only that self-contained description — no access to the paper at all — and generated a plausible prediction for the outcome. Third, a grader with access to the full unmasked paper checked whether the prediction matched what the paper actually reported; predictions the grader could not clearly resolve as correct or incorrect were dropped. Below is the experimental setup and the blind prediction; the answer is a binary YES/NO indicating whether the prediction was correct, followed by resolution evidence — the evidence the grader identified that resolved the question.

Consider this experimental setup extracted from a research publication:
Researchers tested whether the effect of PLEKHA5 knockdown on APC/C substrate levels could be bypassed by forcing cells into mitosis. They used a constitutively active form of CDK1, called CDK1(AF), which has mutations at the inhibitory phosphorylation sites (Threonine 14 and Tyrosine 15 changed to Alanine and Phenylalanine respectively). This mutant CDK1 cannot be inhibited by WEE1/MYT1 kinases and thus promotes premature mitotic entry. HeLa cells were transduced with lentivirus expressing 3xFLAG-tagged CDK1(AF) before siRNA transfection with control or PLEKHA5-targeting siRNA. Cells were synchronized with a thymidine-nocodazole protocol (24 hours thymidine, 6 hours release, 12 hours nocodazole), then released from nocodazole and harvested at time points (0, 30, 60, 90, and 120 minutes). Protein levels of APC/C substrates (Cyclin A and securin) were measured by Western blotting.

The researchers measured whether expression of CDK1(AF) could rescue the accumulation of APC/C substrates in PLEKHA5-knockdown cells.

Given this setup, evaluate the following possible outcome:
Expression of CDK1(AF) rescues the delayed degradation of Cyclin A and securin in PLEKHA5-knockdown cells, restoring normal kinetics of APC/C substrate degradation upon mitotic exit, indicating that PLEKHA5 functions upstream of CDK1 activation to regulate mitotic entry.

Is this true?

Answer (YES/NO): NO